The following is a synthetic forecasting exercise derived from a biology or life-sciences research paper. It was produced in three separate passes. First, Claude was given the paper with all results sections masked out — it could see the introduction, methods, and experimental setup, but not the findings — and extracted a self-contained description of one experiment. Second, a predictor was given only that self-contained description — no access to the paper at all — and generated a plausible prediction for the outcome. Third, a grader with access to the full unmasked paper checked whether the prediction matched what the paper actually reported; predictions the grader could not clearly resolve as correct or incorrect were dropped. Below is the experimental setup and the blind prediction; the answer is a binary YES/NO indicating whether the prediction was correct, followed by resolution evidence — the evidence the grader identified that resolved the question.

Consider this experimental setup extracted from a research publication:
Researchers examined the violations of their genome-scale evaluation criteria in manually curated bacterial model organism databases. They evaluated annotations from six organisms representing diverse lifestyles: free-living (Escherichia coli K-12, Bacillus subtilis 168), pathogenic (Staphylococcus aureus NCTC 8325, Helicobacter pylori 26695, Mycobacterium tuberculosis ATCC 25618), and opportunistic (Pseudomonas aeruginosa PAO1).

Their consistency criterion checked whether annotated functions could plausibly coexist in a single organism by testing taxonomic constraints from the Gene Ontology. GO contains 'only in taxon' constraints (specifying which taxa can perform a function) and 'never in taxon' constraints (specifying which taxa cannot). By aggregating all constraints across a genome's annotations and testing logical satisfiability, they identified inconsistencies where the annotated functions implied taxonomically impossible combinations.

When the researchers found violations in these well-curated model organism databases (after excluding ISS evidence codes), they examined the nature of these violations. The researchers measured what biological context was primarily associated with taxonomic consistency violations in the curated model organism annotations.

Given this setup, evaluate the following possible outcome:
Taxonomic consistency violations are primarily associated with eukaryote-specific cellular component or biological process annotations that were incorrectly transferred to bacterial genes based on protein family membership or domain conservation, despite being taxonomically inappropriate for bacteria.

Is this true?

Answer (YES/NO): NO